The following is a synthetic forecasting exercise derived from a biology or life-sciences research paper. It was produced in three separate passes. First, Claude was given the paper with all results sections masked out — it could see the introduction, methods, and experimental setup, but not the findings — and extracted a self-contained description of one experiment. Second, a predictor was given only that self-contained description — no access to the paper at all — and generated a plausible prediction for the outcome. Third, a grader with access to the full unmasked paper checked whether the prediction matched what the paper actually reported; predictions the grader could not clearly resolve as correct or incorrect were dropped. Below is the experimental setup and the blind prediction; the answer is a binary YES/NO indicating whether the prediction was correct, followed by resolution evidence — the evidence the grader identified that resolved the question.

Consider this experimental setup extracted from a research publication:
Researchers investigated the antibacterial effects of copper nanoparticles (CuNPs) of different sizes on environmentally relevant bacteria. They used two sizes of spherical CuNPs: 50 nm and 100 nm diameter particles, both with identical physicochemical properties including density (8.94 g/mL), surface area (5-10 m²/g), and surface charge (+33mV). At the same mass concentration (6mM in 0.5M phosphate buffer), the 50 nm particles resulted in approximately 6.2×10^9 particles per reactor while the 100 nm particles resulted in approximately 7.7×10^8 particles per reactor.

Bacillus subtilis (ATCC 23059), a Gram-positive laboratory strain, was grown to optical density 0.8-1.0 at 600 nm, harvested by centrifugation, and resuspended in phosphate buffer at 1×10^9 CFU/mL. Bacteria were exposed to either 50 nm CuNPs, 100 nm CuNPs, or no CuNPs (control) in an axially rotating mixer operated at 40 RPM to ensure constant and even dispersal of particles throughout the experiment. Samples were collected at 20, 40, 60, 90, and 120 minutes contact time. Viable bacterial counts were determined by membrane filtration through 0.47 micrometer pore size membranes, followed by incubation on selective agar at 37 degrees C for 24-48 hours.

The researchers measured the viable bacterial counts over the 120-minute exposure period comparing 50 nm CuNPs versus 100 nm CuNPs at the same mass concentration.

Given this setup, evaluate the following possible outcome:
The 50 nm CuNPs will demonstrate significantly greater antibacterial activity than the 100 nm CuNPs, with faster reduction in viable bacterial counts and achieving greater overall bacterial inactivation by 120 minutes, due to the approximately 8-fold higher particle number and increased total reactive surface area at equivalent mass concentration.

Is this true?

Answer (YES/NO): NO